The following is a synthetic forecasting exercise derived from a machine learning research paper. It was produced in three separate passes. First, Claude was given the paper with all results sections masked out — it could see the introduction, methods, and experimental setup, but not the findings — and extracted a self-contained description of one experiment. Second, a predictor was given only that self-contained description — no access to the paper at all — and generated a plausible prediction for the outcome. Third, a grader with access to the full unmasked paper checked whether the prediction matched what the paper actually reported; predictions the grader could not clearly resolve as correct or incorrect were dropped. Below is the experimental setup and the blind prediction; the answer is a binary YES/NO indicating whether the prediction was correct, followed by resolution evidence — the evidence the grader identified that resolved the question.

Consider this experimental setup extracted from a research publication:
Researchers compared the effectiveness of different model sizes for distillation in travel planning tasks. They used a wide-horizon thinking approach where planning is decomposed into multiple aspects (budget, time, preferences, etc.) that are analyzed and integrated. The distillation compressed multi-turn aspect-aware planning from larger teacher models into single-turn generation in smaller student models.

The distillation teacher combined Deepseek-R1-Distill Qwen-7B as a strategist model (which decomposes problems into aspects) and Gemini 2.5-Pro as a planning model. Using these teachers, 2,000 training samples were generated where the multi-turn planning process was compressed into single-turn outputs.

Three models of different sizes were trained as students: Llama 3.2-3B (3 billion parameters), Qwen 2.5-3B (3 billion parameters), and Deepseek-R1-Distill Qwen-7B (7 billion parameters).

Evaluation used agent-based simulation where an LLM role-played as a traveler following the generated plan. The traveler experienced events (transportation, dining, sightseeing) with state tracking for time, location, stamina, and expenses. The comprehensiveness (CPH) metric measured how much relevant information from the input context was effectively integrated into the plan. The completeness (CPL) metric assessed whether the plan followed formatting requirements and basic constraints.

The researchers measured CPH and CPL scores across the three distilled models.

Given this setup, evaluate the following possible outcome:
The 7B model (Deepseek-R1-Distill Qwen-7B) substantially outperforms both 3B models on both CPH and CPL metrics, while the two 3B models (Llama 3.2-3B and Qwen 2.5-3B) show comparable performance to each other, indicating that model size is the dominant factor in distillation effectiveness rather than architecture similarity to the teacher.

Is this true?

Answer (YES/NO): NO